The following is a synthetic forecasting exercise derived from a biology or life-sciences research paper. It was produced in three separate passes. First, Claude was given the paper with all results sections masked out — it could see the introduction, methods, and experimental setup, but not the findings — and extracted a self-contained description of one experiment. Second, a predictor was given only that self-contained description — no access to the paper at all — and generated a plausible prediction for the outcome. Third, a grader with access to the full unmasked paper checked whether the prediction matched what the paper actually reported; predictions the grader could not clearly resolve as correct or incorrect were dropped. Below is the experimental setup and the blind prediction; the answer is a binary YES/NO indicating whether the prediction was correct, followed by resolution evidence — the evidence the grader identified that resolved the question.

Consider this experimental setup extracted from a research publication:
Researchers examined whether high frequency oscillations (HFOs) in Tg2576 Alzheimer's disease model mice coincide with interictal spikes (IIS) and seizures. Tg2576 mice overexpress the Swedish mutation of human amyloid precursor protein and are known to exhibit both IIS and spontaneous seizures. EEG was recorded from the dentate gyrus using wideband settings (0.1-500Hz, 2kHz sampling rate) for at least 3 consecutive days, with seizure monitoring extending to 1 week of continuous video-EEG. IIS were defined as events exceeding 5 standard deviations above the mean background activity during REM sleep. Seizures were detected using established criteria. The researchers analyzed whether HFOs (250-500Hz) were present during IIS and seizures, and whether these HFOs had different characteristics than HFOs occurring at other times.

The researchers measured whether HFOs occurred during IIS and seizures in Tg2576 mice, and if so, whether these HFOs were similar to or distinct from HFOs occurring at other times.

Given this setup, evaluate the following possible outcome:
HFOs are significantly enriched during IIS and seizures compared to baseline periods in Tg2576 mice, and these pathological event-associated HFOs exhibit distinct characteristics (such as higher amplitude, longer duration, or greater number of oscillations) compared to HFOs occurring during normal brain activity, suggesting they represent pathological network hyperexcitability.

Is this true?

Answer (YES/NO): NO